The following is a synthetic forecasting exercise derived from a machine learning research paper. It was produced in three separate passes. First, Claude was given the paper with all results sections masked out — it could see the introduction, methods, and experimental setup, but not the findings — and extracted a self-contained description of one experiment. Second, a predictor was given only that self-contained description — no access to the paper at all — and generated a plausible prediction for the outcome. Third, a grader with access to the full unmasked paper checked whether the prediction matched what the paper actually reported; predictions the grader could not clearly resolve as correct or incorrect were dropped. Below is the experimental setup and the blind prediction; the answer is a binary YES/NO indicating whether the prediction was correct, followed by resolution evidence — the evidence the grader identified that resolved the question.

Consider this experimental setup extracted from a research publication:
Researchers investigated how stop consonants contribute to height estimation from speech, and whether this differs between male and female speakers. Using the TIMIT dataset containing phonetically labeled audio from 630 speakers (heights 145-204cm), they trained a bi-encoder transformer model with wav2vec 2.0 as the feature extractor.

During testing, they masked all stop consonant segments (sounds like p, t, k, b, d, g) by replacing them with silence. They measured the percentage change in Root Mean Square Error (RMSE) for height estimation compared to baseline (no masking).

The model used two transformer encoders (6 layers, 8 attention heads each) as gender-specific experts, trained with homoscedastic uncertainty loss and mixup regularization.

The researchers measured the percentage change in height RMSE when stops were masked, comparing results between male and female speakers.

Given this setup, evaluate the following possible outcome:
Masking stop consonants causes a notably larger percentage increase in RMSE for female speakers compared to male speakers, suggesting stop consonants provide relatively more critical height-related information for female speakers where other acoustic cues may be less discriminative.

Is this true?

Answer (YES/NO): YES